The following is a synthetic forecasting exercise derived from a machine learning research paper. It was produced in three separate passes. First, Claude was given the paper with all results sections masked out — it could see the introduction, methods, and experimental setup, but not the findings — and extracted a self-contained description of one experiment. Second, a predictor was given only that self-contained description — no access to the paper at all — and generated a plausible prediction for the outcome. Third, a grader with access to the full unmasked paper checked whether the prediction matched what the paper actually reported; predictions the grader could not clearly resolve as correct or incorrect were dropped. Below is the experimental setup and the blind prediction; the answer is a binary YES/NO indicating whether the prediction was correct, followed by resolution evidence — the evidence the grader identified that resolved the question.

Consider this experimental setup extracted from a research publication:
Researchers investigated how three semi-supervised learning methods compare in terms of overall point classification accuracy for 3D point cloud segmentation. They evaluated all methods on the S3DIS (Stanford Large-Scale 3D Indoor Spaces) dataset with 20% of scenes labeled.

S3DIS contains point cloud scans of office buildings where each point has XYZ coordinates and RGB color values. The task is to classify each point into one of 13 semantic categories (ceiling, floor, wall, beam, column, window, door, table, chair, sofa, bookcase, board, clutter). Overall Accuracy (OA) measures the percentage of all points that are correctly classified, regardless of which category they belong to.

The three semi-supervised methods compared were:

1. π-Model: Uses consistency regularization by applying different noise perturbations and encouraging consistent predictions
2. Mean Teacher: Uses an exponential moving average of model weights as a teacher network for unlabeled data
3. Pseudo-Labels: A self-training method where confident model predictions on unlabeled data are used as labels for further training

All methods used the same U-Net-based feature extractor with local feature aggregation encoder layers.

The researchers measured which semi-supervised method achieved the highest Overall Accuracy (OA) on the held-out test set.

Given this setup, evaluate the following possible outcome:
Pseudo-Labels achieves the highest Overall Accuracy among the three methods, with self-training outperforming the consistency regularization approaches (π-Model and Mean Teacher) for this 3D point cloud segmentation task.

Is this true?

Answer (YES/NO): YES